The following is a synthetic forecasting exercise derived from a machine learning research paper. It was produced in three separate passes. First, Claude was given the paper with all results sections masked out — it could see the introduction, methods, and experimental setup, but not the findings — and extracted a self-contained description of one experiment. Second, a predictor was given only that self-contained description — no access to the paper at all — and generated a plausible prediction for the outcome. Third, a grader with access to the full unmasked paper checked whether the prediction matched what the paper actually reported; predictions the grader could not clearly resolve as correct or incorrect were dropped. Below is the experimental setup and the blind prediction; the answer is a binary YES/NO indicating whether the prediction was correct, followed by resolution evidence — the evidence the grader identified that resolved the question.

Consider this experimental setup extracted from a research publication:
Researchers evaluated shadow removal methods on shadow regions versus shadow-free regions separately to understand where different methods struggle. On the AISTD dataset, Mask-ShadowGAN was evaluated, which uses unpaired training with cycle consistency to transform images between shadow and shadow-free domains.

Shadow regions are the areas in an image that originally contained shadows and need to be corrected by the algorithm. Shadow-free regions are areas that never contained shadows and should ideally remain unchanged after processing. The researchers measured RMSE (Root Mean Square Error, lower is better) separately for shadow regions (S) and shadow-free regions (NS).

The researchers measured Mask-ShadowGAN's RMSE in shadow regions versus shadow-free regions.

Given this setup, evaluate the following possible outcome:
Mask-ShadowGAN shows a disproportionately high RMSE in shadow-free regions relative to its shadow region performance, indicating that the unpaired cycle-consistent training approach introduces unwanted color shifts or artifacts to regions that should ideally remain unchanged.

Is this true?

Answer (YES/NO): NO